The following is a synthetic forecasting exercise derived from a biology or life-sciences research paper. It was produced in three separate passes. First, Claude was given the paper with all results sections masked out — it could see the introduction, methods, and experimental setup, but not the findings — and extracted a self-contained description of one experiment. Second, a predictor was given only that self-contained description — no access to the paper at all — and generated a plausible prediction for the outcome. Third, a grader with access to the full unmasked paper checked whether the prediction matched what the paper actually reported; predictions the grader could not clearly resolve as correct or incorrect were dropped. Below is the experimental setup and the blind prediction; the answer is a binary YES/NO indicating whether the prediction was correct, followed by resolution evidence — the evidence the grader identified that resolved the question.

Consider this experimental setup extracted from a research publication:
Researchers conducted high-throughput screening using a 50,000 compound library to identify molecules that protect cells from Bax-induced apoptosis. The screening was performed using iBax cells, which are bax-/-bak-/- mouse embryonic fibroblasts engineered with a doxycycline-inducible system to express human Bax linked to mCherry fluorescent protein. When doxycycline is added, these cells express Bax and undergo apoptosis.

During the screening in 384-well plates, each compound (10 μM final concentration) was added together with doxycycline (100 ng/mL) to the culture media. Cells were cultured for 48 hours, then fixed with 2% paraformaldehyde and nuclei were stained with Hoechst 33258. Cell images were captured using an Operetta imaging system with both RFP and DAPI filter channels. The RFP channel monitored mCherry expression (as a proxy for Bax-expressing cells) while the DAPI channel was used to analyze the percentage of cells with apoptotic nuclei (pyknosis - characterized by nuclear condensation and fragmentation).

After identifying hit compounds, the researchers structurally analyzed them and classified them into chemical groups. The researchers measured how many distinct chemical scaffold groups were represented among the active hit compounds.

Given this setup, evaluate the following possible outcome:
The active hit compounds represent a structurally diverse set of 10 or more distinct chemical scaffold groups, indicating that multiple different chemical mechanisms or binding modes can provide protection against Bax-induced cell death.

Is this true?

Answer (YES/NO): NO